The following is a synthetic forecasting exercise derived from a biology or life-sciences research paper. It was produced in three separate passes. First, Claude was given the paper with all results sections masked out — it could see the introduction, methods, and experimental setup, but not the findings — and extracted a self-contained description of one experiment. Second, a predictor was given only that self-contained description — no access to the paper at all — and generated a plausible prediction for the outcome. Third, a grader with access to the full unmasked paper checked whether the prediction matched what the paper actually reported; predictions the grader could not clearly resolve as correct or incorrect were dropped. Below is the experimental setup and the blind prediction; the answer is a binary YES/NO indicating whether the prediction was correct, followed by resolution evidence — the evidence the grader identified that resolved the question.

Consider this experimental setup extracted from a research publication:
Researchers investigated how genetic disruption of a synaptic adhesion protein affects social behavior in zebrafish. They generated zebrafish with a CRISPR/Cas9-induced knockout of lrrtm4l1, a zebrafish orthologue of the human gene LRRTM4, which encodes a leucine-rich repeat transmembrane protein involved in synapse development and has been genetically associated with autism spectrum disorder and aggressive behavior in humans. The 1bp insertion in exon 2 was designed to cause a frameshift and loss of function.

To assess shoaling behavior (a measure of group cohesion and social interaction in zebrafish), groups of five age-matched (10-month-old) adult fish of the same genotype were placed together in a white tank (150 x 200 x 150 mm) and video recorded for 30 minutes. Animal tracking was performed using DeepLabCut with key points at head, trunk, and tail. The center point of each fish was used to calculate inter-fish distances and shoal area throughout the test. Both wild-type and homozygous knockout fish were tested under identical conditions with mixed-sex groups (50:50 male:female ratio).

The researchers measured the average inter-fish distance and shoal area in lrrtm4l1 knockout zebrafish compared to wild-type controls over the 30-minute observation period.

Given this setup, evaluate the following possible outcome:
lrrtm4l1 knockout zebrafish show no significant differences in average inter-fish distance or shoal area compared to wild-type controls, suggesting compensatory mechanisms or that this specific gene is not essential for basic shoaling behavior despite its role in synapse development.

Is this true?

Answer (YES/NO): NO